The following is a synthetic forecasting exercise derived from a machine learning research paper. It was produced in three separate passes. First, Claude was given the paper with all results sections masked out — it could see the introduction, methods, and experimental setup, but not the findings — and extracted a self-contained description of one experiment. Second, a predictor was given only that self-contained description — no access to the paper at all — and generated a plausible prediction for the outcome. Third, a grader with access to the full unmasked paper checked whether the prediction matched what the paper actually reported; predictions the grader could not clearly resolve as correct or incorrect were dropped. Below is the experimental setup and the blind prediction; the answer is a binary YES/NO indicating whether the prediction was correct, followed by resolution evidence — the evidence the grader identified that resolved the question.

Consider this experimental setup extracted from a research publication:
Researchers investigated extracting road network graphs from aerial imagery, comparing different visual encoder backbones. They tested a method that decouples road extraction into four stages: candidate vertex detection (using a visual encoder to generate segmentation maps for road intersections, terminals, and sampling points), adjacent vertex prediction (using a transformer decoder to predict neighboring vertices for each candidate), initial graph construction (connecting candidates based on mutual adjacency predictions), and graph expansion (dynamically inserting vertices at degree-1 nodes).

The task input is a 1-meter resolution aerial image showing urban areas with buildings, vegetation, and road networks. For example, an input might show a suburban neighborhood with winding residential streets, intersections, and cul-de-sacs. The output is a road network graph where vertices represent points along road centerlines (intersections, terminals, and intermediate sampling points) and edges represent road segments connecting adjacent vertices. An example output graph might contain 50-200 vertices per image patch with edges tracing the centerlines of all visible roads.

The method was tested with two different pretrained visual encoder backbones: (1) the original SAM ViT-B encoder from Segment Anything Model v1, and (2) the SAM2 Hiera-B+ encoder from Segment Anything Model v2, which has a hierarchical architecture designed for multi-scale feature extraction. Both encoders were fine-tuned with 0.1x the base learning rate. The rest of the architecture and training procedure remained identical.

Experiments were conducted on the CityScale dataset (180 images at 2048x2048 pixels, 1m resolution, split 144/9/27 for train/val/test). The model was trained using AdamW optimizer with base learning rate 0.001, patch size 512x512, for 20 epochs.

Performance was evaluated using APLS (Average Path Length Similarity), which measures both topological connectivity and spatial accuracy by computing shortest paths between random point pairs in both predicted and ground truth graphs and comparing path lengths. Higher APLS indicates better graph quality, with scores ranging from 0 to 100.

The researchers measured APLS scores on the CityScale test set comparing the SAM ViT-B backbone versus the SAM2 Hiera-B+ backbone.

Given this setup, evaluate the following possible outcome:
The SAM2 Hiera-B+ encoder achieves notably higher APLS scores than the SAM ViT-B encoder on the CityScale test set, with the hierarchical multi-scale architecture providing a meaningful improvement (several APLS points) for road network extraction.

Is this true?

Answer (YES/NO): NO